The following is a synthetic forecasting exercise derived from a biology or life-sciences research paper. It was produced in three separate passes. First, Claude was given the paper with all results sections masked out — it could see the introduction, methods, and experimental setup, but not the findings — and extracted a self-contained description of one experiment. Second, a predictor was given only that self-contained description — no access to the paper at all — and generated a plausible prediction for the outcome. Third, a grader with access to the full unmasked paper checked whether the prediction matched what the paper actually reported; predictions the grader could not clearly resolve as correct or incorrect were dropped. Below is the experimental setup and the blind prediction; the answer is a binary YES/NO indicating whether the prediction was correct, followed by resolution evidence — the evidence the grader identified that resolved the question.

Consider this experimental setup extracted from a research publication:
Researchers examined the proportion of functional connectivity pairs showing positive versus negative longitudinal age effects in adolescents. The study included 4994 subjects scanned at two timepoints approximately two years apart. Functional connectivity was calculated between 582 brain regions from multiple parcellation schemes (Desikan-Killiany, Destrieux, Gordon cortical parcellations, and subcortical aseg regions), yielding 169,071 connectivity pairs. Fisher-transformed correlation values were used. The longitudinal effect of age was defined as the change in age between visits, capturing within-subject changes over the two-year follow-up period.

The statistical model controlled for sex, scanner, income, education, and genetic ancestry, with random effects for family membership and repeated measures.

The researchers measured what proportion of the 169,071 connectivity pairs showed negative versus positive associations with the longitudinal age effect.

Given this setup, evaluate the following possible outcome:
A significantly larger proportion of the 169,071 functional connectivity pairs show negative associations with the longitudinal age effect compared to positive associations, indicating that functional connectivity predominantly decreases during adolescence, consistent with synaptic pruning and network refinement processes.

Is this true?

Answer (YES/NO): YES